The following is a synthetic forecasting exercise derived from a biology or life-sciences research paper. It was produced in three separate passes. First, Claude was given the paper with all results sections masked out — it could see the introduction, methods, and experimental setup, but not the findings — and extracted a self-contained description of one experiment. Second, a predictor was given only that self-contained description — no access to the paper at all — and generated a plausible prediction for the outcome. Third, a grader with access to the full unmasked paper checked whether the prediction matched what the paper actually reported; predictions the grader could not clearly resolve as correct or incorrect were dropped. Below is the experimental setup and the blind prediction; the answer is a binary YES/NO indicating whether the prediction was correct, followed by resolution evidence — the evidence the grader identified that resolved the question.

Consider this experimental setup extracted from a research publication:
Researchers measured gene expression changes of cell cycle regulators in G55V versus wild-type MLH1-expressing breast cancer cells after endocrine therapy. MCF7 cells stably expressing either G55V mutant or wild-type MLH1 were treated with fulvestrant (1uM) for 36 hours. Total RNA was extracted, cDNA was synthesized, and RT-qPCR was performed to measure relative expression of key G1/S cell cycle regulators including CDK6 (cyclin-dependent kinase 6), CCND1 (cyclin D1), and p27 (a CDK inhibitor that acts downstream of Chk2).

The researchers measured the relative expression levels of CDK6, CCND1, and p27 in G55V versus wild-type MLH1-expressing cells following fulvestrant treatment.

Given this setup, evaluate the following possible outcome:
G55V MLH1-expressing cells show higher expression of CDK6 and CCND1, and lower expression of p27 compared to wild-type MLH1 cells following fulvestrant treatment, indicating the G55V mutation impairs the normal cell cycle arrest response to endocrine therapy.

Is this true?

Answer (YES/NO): YES